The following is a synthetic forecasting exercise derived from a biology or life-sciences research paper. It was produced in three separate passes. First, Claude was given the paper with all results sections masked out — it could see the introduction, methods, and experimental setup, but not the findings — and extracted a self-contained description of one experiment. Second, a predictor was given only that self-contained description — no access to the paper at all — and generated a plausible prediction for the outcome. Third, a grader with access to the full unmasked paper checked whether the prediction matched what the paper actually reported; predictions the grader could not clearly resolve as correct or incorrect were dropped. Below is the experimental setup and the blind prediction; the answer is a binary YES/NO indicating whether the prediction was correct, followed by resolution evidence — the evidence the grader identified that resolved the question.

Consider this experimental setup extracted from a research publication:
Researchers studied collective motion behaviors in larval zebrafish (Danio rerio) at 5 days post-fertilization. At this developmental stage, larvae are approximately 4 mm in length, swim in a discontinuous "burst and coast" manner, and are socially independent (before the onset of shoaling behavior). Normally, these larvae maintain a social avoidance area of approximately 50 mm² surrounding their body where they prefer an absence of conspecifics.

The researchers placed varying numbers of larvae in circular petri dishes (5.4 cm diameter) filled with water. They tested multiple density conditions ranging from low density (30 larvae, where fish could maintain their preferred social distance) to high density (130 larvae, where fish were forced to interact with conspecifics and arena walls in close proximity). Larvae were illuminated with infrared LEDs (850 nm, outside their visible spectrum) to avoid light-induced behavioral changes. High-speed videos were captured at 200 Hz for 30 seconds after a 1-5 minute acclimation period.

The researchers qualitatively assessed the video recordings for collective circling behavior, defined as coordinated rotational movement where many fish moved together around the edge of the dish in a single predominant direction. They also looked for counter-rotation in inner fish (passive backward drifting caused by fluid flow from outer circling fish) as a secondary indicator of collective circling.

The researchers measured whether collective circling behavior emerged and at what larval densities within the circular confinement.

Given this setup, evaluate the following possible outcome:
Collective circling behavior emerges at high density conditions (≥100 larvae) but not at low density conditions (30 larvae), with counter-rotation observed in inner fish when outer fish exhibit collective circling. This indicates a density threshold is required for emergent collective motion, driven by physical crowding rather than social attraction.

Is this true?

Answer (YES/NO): YES